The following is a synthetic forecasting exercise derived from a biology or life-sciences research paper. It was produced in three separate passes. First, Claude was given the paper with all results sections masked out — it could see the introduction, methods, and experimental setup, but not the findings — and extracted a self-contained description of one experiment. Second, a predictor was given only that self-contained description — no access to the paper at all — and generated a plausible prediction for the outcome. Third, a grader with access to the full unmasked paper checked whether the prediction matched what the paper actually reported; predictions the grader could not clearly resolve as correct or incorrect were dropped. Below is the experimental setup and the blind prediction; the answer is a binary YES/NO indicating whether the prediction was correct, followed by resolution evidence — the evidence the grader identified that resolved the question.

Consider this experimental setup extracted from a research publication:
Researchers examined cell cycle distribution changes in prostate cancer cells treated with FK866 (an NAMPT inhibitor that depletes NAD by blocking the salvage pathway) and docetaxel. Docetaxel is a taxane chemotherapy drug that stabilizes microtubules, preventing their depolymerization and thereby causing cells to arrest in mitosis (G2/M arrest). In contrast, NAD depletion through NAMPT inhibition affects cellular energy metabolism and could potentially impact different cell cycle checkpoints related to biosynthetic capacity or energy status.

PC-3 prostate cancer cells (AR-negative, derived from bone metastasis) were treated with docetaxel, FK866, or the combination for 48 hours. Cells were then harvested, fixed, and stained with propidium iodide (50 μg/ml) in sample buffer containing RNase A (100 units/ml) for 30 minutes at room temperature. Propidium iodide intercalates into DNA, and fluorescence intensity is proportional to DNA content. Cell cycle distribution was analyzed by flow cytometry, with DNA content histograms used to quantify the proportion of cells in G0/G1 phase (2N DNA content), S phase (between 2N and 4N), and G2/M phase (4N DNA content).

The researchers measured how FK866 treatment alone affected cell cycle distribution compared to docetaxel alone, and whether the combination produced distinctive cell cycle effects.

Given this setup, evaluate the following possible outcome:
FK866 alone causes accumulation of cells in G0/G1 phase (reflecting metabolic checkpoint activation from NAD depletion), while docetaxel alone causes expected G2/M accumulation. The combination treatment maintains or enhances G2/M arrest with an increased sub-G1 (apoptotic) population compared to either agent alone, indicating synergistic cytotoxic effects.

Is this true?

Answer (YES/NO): NO